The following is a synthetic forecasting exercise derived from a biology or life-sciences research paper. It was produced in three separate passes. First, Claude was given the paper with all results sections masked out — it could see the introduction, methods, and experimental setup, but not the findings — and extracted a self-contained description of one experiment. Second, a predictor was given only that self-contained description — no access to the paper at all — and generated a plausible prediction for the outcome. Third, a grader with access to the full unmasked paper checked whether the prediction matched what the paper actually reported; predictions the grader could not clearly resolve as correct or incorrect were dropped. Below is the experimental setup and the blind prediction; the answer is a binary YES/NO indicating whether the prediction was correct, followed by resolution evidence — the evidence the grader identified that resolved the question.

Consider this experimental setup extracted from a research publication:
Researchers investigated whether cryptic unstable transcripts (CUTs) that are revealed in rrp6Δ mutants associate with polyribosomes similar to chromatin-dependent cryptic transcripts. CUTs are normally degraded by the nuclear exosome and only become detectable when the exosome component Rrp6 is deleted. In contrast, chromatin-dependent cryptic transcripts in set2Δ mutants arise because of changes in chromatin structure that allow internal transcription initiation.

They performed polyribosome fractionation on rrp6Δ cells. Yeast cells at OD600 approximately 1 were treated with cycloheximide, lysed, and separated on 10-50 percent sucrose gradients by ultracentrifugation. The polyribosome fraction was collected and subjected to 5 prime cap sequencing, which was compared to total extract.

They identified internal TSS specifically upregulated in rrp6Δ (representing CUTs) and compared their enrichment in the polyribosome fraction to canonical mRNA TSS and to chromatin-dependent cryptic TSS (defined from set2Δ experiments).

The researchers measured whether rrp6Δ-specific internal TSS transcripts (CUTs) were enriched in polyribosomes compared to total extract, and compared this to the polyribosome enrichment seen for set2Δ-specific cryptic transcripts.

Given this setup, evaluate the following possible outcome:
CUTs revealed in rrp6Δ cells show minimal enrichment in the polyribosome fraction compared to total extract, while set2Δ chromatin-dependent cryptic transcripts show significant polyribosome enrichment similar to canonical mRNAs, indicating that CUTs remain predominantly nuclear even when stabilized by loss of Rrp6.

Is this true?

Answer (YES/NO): YES